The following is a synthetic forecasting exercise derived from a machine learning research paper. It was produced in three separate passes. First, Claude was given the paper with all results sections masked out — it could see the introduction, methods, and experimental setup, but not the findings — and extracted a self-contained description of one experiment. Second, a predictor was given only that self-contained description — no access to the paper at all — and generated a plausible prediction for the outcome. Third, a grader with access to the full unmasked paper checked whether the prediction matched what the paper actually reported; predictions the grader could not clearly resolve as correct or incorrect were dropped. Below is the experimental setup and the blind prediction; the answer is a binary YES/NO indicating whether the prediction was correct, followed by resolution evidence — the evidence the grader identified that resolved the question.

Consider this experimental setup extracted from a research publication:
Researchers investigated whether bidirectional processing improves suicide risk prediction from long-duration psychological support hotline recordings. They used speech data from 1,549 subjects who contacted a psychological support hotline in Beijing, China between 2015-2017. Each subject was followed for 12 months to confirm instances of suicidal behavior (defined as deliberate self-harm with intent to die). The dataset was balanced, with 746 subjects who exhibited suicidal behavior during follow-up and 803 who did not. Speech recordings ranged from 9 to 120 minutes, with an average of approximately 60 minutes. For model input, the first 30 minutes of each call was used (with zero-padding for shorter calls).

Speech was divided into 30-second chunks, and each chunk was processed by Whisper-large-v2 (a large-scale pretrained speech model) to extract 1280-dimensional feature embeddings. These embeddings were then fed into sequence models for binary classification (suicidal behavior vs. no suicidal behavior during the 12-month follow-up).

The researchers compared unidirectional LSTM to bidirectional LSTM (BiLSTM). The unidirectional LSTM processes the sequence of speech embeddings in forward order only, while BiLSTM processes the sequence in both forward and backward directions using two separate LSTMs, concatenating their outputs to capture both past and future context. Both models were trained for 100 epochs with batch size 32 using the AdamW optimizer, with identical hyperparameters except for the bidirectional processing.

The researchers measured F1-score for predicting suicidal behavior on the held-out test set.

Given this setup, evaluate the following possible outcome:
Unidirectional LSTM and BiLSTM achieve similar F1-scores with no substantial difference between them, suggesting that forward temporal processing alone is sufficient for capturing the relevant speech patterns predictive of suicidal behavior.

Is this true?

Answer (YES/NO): NO